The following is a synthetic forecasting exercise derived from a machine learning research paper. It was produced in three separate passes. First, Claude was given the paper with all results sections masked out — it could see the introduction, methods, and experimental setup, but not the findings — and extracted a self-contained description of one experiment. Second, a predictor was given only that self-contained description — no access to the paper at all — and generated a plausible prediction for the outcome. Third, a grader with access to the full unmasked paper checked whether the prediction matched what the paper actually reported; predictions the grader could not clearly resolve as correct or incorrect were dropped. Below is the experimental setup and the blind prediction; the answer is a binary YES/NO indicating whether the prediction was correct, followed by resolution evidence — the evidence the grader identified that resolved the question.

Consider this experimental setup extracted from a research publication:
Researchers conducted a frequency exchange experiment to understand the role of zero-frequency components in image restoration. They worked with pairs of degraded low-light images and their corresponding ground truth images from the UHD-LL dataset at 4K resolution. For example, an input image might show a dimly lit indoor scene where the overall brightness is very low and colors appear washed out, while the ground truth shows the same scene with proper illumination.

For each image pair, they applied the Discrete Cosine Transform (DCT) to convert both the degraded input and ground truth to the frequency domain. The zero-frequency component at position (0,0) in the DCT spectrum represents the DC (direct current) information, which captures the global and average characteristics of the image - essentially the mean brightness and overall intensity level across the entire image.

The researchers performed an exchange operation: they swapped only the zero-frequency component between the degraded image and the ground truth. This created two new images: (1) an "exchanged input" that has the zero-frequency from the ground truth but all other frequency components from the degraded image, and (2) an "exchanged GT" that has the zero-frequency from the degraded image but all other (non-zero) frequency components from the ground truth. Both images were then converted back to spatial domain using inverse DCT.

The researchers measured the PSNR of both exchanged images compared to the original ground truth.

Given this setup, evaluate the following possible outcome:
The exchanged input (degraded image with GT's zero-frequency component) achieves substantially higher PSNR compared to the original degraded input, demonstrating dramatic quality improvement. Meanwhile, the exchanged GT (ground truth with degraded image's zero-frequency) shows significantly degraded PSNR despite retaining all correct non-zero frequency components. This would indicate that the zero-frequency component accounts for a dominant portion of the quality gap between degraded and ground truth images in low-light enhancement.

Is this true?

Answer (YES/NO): NO